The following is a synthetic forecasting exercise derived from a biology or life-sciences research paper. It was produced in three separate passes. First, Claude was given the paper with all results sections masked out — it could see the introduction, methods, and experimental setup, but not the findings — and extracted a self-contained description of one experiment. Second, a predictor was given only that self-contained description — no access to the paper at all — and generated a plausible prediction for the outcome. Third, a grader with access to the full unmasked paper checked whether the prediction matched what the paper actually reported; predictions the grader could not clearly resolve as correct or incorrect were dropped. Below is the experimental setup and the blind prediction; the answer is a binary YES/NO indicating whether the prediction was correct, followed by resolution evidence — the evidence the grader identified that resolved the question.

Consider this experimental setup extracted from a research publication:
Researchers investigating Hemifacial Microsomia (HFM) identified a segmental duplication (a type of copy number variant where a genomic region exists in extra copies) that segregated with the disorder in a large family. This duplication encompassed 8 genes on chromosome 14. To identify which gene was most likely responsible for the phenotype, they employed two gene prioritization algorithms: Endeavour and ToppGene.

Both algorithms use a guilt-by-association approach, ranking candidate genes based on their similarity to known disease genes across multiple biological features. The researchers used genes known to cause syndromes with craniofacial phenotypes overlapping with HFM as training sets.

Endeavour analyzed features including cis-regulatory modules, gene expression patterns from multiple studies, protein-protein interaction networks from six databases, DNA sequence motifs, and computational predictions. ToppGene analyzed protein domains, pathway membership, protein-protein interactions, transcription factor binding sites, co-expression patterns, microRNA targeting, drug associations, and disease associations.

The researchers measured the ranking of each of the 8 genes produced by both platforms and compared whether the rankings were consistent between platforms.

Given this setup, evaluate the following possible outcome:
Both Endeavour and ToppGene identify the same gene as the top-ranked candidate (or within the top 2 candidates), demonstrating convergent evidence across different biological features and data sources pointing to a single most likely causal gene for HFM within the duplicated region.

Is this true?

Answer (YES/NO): YES